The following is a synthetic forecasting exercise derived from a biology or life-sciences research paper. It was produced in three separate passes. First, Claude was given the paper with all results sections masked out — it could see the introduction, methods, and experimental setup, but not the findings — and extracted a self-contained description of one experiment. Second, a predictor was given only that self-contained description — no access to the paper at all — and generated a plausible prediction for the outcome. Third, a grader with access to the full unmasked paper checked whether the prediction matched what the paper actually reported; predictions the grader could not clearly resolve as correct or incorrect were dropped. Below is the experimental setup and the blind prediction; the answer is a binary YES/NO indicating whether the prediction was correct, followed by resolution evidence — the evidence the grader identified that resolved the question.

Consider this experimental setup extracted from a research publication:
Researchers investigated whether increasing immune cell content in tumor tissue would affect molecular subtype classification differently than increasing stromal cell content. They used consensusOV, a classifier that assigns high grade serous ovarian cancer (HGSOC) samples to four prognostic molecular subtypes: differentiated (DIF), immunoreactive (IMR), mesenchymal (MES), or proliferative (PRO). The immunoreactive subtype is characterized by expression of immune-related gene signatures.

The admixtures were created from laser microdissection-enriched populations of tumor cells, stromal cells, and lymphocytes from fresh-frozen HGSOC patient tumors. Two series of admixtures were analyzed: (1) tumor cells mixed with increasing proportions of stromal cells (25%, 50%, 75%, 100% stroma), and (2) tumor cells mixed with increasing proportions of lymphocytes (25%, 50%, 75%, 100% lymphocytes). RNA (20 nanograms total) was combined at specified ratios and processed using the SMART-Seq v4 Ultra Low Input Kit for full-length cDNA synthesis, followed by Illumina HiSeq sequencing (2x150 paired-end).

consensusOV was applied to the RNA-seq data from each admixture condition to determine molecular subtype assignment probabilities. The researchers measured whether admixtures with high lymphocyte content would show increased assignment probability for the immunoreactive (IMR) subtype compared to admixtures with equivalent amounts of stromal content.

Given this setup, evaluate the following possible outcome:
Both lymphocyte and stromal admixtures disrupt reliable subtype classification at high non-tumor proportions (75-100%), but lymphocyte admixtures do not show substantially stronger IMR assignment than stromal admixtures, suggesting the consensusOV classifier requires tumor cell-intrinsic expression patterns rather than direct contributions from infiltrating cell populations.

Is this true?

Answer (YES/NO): NO